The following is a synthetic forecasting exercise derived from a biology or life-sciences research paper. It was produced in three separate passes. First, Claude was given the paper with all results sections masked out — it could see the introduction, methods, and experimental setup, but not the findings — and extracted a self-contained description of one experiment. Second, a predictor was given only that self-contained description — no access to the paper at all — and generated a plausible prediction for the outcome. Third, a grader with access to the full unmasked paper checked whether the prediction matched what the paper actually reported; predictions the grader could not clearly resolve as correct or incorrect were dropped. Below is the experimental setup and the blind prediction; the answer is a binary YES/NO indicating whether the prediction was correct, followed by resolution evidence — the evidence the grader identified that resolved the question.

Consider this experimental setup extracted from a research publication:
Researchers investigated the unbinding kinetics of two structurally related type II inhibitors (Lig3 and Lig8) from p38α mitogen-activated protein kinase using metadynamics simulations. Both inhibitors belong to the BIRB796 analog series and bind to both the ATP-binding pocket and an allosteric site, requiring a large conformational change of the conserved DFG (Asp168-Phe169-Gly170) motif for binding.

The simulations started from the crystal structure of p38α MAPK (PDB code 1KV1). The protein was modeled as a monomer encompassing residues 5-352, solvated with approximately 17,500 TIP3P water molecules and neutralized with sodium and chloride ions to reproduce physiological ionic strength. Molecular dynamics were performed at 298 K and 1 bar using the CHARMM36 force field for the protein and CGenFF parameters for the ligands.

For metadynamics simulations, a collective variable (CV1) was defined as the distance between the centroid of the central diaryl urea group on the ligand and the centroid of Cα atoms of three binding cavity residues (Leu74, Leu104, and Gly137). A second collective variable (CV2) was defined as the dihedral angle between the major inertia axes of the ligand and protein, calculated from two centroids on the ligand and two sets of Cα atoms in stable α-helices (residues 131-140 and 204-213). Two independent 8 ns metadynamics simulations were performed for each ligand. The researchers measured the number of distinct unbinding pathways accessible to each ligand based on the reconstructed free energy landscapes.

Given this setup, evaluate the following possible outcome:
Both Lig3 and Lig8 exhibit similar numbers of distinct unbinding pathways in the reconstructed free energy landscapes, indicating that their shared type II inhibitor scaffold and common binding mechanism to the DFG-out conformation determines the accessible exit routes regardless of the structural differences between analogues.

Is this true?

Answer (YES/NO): NO